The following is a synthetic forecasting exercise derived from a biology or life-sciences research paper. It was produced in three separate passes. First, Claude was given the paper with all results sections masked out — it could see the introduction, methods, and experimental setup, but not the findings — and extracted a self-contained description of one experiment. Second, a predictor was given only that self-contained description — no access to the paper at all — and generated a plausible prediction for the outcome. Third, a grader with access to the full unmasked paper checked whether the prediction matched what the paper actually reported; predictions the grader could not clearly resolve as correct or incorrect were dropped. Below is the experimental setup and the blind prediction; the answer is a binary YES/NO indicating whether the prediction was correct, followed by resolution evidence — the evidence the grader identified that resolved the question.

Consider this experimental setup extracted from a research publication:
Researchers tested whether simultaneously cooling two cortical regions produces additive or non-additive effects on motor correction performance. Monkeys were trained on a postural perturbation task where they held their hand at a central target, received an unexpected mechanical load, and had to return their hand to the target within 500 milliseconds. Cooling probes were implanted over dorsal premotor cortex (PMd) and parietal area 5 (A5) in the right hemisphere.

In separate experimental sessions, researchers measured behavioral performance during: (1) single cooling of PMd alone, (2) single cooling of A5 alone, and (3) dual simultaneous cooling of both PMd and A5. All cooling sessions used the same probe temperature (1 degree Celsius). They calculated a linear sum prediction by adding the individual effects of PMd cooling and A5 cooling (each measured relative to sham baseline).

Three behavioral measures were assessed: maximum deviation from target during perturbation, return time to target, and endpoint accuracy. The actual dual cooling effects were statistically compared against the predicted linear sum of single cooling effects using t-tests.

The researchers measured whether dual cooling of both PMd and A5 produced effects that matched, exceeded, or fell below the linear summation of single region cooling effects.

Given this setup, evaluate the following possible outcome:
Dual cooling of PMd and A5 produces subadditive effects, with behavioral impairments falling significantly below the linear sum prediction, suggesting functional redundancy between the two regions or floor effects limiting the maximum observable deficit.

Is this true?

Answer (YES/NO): NO